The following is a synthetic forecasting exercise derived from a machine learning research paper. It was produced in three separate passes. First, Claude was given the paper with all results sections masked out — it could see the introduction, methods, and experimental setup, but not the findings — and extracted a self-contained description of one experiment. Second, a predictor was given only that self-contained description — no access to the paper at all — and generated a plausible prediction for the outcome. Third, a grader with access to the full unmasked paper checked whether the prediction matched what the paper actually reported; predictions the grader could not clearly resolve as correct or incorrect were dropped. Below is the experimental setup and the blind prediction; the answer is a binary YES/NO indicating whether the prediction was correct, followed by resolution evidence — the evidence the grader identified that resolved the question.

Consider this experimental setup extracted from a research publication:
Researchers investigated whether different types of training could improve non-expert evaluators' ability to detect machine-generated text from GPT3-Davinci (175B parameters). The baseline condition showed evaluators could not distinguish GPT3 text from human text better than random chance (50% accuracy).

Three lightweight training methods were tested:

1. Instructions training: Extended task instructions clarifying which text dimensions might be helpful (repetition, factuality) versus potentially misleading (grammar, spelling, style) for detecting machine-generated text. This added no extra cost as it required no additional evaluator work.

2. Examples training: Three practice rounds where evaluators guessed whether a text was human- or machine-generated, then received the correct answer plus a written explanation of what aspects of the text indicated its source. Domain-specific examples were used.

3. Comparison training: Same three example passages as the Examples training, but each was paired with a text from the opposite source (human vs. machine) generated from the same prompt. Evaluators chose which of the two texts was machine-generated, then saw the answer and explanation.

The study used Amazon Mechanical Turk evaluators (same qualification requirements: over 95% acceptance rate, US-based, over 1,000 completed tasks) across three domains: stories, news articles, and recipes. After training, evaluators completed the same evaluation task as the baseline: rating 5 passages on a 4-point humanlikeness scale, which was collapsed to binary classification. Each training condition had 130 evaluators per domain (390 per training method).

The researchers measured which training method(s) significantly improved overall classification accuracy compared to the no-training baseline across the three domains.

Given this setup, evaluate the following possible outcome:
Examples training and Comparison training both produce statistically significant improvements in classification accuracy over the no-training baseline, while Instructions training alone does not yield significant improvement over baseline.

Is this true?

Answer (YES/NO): NO